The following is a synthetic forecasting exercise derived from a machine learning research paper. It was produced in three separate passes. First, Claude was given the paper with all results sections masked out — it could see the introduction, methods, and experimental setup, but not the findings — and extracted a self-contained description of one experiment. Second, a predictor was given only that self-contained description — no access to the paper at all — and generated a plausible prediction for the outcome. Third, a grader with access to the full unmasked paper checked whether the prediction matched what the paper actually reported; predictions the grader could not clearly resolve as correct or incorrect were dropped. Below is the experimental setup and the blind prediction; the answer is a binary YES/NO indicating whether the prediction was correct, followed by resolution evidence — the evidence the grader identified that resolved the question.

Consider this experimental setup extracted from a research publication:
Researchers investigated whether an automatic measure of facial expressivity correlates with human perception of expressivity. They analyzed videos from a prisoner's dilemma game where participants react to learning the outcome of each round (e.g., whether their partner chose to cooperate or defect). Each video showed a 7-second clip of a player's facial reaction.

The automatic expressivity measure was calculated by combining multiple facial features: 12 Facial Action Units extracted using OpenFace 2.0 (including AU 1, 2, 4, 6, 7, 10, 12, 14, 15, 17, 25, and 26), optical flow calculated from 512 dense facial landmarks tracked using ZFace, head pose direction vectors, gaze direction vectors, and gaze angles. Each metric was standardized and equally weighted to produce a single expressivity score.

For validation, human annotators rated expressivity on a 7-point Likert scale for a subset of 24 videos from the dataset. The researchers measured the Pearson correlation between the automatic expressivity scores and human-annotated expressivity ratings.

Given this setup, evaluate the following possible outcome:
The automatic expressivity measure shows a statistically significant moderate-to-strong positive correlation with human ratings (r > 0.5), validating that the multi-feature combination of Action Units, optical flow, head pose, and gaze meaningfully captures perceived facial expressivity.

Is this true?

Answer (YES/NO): YES